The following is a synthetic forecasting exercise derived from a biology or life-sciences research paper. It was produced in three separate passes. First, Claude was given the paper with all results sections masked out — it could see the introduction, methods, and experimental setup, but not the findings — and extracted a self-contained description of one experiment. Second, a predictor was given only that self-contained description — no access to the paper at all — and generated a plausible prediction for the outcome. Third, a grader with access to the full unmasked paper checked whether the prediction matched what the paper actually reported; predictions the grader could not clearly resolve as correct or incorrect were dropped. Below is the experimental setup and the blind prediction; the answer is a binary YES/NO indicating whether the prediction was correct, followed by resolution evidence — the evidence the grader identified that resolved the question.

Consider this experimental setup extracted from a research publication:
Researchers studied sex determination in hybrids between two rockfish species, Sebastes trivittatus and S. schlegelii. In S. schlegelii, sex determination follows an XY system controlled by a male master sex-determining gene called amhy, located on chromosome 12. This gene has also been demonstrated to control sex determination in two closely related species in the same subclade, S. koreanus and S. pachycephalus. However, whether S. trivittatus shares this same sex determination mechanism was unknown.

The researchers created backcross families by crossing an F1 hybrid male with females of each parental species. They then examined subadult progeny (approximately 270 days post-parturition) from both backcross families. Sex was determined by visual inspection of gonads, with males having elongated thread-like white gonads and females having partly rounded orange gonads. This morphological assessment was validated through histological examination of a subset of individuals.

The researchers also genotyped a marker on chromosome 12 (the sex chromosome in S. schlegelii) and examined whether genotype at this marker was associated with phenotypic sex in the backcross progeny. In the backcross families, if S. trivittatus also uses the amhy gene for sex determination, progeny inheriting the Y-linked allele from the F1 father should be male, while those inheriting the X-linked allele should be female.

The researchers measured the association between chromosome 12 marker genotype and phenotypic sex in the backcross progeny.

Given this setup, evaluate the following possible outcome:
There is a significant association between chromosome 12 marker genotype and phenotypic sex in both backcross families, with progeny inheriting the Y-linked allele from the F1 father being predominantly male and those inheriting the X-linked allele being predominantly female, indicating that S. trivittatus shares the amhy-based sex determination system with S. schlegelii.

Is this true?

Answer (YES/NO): YES